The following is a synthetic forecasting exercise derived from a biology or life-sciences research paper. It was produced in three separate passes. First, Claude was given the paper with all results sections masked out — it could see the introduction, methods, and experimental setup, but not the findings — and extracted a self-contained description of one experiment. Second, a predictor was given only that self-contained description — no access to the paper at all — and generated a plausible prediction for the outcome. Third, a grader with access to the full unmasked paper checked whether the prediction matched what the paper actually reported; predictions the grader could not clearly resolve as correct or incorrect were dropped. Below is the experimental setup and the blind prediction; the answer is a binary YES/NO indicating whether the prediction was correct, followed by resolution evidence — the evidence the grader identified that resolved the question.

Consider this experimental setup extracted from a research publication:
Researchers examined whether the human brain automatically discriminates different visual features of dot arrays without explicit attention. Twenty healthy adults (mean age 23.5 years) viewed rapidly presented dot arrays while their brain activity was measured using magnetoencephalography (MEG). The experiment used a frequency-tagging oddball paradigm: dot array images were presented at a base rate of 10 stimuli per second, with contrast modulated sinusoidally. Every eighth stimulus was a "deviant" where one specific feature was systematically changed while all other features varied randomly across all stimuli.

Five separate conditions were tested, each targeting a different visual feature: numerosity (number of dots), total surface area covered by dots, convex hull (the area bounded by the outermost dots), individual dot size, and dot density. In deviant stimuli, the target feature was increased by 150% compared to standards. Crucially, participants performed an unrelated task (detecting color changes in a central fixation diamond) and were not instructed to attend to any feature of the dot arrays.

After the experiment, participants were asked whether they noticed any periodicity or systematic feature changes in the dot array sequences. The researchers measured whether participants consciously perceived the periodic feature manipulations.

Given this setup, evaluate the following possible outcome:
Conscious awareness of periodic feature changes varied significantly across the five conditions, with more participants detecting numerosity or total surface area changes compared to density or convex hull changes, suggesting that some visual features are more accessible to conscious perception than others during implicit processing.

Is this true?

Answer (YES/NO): NO